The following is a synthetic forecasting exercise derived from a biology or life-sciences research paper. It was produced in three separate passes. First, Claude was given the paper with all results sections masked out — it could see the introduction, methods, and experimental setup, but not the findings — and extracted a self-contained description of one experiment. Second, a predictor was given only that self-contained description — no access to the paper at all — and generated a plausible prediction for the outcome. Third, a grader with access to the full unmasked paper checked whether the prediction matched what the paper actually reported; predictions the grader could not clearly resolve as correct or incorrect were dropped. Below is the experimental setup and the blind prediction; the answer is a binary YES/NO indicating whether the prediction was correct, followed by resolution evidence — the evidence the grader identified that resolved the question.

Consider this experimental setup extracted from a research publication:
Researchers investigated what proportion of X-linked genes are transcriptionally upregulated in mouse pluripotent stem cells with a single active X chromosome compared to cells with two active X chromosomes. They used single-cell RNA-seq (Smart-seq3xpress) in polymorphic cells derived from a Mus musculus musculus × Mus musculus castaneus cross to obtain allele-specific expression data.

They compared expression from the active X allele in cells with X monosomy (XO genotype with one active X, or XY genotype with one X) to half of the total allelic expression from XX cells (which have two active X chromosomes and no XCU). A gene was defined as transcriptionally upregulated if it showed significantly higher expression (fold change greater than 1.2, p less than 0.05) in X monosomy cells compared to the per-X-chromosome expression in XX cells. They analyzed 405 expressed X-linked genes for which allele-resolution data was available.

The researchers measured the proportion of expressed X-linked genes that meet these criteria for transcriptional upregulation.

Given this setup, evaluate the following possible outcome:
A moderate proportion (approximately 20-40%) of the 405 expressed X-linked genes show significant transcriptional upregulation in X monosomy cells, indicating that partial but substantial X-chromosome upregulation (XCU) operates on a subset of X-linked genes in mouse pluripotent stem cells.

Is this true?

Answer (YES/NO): YES